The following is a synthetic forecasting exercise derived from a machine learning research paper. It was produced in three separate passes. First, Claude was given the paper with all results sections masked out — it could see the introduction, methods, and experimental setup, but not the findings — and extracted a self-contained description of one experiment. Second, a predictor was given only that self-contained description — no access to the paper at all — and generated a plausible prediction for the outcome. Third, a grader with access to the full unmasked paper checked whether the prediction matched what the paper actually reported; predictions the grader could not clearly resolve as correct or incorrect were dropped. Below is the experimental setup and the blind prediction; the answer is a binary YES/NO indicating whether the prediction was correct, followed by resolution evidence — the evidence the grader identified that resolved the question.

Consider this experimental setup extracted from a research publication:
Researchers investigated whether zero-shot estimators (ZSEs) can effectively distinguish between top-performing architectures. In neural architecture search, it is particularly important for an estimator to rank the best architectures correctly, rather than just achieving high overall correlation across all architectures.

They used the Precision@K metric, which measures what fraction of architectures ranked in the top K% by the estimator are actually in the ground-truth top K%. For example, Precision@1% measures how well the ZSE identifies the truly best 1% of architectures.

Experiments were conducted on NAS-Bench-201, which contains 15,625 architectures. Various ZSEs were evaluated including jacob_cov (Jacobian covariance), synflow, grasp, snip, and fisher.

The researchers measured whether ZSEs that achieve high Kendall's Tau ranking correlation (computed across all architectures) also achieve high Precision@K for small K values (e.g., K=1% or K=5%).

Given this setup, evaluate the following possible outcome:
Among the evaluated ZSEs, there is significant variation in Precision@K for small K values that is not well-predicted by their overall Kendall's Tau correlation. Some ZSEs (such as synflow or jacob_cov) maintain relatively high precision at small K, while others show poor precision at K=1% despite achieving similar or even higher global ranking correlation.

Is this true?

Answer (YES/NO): NO